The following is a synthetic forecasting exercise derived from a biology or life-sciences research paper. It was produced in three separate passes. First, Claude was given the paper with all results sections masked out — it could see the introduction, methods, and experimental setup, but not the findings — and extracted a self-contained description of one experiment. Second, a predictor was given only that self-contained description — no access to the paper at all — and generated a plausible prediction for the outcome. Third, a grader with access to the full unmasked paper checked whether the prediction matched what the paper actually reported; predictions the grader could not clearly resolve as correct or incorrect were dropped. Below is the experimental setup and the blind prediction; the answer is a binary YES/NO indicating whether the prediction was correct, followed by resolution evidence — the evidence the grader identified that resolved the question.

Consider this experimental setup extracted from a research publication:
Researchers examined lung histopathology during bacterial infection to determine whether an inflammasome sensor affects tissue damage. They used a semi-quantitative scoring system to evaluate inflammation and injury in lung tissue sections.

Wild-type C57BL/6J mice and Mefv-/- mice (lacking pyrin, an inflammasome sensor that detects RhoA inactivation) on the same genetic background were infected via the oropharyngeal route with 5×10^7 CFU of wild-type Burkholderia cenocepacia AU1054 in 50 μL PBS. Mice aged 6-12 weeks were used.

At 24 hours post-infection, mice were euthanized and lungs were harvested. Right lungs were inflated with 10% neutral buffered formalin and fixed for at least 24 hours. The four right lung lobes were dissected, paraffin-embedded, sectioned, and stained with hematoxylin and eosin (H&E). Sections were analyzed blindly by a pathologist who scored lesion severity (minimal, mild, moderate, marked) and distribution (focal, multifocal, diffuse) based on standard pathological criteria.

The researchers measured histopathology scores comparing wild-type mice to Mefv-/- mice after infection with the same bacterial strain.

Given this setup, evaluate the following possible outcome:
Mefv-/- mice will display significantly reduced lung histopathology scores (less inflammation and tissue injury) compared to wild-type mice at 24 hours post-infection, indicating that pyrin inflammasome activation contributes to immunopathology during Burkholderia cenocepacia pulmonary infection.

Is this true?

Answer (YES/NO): NO